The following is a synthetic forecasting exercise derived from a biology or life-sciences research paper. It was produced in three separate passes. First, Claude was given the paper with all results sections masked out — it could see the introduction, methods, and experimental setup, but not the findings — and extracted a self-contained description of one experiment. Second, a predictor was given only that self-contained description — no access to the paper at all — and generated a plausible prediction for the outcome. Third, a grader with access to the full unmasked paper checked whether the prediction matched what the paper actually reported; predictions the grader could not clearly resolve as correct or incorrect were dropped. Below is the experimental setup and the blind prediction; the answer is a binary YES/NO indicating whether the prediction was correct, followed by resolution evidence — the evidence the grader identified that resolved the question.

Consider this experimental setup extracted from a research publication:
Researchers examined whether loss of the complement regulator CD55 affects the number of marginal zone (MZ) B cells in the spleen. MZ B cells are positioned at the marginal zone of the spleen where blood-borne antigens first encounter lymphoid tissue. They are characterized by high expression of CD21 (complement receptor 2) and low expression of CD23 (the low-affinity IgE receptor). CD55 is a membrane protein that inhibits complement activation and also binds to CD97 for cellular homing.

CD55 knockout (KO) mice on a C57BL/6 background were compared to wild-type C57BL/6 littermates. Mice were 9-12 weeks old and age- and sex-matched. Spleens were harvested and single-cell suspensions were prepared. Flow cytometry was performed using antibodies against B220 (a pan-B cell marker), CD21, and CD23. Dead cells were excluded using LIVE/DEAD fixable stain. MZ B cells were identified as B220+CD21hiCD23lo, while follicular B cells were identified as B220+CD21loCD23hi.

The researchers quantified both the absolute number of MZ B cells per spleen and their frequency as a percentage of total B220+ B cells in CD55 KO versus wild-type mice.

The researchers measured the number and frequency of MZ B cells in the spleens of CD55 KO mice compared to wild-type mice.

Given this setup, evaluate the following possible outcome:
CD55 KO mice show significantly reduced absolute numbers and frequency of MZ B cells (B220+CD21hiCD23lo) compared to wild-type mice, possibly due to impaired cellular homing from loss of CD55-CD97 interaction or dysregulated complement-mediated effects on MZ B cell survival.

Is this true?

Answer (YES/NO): YES